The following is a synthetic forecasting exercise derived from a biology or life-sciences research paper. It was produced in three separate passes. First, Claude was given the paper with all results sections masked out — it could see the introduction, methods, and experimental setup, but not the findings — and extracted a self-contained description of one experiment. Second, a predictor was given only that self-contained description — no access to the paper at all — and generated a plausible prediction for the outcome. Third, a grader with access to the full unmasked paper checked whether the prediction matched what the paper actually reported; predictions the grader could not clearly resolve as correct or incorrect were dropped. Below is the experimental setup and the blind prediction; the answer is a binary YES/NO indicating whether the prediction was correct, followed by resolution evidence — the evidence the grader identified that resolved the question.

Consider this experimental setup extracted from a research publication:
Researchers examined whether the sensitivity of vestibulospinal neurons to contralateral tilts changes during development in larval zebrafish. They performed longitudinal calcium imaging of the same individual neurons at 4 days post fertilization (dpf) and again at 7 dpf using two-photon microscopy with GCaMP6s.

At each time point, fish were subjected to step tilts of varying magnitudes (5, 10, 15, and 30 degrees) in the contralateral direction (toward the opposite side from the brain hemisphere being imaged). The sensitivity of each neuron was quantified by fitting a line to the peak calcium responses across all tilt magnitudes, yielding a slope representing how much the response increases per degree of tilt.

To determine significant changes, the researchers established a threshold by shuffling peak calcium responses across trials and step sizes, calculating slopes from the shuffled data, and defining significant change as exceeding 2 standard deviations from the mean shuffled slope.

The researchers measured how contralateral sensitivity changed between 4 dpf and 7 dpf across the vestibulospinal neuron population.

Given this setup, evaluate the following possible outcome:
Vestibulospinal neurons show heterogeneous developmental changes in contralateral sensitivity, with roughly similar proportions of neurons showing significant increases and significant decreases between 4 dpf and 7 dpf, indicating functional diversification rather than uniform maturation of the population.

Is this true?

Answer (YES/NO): NO